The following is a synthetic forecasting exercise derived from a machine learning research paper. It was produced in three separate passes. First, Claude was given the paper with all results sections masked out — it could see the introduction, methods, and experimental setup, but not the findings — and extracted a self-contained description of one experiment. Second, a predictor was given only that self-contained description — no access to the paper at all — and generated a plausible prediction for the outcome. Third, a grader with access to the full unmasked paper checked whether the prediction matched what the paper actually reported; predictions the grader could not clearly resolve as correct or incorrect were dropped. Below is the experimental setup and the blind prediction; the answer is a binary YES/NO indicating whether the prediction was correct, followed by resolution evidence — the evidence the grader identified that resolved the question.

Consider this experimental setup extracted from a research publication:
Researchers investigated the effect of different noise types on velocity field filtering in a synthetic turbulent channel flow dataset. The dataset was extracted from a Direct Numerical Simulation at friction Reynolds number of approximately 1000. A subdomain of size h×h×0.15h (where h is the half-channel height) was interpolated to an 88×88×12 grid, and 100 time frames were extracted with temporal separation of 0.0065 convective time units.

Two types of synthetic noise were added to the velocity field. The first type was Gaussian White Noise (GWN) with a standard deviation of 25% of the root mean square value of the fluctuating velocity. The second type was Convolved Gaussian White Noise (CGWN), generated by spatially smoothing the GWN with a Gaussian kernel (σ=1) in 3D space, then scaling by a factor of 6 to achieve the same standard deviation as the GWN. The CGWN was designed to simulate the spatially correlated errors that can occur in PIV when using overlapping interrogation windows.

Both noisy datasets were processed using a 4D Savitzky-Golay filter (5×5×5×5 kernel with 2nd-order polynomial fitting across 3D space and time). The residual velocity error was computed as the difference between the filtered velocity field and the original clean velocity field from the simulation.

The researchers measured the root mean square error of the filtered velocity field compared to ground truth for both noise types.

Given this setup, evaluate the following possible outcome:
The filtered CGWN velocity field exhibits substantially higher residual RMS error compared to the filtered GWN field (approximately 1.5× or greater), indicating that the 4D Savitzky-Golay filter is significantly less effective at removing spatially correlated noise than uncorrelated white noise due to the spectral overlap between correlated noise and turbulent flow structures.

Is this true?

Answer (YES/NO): NO